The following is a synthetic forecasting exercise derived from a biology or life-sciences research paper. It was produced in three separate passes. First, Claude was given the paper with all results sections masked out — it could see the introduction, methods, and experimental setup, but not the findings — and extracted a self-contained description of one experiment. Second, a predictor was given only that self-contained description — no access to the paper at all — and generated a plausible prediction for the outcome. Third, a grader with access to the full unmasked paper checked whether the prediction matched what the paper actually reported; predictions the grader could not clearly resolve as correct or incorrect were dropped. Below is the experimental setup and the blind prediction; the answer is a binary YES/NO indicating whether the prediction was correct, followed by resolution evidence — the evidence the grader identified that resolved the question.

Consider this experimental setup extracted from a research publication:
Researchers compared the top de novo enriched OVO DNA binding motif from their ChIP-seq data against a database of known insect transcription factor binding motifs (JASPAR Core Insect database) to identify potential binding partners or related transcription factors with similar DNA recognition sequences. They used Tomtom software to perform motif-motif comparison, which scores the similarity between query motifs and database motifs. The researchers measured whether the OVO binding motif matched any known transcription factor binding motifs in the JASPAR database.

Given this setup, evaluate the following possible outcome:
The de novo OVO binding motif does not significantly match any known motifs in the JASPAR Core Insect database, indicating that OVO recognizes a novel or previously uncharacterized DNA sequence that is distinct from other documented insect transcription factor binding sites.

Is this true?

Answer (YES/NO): NO